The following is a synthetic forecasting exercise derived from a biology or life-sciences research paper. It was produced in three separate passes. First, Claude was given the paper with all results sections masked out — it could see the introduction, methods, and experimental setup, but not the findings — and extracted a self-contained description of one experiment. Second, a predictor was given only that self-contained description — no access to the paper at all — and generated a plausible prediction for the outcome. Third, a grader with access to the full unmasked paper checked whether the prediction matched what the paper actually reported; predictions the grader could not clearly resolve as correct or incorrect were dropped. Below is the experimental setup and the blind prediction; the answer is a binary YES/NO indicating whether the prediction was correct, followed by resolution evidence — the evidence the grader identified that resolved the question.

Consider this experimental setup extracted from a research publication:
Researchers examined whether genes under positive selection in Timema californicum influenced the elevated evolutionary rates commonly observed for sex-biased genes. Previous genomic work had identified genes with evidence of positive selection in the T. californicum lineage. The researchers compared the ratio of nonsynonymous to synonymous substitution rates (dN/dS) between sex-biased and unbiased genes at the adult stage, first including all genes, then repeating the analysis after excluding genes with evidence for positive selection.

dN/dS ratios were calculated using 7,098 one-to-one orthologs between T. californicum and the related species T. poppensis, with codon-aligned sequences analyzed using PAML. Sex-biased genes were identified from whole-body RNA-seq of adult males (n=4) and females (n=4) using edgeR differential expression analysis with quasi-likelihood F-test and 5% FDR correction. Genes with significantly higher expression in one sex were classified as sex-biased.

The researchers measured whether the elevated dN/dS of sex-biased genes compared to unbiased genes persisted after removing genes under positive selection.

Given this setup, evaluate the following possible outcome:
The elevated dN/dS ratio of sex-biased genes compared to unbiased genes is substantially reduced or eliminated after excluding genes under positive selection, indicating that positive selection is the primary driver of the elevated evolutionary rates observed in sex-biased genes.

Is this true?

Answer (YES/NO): NO